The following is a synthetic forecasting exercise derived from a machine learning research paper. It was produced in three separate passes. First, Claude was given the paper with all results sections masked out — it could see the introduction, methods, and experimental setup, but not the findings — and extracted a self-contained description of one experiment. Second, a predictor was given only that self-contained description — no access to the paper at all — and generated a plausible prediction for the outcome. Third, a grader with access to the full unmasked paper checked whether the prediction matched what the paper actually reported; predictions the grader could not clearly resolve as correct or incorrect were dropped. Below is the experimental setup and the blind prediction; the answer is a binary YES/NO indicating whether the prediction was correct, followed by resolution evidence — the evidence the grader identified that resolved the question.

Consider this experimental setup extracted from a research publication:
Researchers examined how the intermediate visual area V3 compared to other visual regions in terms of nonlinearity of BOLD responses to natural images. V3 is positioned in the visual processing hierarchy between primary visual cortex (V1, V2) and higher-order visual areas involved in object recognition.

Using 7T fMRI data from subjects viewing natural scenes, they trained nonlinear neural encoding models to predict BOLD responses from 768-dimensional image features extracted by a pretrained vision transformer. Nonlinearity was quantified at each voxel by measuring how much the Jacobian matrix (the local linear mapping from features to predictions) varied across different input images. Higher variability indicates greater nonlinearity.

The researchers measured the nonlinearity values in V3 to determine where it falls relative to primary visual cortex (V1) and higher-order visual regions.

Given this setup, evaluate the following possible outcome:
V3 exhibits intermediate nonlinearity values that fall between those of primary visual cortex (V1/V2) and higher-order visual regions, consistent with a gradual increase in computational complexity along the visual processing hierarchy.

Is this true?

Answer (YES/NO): NO